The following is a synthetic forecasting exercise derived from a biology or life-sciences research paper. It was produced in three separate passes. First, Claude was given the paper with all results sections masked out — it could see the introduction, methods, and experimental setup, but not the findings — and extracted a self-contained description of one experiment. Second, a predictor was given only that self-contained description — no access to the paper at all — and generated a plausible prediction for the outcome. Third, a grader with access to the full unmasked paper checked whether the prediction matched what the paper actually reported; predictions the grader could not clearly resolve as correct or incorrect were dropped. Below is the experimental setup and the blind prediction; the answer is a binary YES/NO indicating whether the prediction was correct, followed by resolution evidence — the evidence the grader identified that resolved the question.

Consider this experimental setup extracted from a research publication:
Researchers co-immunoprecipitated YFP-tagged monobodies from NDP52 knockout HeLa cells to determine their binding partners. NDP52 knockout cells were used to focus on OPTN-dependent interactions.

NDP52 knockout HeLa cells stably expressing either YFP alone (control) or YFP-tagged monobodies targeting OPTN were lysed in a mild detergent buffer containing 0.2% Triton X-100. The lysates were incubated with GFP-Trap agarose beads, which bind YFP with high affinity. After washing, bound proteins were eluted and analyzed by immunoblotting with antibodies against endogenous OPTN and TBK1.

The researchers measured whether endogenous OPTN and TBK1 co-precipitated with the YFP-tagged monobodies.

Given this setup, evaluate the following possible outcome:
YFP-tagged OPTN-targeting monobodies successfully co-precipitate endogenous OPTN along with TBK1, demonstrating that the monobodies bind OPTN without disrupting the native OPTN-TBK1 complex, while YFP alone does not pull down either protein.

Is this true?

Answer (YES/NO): NO